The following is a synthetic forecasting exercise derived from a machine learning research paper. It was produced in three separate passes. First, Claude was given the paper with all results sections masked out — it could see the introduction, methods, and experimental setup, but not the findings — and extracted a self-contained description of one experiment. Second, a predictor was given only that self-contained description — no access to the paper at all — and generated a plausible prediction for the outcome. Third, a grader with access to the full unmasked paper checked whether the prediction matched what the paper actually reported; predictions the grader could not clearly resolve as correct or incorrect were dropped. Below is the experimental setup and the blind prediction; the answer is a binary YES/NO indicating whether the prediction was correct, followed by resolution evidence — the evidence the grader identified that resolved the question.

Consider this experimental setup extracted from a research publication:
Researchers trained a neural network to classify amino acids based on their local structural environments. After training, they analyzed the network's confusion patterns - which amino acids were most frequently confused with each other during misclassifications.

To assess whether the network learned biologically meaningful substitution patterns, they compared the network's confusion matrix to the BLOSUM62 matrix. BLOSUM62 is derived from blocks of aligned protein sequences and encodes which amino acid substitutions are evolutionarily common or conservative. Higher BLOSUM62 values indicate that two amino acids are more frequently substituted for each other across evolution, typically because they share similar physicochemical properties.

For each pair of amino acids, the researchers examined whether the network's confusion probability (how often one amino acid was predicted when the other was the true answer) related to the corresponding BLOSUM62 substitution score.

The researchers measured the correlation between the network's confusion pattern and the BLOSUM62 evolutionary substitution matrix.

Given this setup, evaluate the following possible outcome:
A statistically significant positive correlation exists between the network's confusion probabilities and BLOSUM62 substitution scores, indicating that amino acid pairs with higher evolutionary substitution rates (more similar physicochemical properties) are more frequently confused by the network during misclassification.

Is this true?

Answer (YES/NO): YES